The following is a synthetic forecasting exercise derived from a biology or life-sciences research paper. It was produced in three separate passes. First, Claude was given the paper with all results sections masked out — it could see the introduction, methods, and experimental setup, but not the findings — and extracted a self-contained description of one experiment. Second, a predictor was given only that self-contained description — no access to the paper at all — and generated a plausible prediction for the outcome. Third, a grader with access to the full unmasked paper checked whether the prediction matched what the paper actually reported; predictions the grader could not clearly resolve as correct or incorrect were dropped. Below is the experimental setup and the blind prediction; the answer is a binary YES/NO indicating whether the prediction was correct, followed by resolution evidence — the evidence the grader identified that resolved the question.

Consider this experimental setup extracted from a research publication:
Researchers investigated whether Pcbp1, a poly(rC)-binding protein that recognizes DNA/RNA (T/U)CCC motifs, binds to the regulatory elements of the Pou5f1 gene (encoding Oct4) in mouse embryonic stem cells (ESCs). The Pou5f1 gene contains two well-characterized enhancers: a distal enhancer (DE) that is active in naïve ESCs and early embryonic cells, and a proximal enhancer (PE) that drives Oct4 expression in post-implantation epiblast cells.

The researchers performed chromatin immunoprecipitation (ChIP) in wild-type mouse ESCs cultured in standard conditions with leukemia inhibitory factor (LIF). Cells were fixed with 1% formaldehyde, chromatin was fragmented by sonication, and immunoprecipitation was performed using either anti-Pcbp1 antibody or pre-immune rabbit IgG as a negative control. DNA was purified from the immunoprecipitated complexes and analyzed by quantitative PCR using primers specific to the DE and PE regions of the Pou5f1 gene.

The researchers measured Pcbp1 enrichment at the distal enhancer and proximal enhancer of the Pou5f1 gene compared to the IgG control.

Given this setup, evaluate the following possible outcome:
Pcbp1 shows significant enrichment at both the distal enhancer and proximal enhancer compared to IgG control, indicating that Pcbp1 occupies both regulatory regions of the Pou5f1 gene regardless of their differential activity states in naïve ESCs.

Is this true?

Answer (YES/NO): YES